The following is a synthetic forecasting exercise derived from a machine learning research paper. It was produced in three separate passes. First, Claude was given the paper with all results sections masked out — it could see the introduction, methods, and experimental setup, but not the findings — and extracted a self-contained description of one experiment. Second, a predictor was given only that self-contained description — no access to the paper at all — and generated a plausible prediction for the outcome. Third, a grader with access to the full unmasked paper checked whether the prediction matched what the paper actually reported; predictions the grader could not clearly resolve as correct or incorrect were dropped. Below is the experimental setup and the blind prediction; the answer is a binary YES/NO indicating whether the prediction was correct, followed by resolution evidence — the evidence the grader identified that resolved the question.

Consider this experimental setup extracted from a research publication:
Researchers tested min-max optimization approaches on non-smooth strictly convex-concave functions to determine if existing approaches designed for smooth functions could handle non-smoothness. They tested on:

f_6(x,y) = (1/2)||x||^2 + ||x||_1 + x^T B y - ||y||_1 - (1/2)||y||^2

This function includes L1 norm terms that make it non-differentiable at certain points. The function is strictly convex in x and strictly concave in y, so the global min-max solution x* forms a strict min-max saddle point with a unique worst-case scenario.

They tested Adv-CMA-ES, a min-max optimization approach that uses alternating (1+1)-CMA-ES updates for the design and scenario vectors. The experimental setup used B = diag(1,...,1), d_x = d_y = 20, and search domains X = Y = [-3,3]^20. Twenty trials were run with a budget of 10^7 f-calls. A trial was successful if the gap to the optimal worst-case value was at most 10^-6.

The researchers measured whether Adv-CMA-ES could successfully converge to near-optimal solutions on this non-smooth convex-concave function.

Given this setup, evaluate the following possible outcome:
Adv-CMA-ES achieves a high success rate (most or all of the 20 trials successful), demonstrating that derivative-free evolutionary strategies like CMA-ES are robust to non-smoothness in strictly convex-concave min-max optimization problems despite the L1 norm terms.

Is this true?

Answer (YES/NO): NO